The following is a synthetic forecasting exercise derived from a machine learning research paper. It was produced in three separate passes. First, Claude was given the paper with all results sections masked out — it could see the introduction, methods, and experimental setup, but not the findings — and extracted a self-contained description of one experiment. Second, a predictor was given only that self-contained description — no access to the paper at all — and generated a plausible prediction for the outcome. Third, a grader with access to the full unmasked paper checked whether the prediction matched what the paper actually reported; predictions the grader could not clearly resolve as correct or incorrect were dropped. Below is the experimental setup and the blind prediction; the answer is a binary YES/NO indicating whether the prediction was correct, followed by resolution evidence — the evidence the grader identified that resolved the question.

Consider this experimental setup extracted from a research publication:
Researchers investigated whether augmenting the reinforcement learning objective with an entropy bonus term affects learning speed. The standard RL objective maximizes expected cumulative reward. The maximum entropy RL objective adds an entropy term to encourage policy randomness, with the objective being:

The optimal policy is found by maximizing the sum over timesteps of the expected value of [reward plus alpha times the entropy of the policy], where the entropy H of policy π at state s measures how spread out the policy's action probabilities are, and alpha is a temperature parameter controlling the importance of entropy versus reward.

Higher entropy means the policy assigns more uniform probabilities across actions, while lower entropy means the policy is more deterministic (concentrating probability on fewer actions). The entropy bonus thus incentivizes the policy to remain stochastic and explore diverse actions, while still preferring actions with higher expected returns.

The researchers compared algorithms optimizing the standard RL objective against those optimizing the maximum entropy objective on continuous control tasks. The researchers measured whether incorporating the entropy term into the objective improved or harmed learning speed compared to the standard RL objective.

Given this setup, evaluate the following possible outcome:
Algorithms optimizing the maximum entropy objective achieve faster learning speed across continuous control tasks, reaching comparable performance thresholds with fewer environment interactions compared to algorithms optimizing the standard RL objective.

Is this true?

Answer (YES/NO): NO